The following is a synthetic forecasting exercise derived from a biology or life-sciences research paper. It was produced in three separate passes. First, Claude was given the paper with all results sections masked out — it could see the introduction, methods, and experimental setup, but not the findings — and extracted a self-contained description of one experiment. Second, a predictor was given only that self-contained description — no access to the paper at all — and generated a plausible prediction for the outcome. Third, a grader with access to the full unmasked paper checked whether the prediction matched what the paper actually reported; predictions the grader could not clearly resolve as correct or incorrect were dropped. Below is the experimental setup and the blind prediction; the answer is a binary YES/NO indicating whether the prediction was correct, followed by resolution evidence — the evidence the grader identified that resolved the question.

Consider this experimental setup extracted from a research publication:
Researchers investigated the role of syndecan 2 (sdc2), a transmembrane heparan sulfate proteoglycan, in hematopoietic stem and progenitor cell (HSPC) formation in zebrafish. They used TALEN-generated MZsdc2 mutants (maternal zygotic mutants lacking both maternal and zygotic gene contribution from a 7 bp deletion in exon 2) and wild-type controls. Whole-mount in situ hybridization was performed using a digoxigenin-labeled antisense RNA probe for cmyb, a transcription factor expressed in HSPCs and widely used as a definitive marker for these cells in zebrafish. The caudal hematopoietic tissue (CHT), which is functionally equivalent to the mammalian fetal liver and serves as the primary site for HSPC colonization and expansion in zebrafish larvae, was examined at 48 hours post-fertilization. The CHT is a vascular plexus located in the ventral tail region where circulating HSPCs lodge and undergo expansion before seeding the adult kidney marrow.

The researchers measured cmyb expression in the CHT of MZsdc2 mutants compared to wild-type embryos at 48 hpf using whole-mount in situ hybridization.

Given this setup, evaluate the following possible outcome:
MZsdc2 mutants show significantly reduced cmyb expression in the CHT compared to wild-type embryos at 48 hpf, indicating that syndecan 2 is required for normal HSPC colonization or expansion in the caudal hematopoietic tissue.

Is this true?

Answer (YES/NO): YES